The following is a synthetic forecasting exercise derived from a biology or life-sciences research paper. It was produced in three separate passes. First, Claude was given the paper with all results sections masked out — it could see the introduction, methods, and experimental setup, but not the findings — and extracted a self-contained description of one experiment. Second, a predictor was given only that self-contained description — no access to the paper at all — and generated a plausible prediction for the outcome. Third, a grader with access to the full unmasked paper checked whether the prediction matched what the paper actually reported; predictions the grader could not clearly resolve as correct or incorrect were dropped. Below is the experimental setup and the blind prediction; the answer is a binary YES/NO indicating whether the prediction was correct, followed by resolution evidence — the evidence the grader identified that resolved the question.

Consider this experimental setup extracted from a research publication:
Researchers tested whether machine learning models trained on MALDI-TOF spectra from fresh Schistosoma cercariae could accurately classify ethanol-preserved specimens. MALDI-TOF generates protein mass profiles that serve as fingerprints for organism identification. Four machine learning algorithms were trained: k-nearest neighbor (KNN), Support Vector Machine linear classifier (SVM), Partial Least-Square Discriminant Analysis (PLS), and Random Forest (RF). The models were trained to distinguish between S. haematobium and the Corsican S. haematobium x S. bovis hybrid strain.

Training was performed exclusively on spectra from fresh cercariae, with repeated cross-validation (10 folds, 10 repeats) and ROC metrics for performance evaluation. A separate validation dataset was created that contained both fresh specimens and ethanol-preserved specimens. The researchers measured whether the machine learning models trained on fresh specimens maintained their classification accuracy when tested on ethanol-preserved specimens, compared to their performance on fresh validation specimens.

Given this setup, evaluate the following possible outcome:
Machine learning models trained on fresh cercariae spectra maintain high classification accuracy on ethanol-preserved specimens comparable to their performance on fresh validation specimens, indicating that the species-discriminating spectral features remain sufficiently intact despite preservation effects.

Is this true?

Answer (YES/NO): NO